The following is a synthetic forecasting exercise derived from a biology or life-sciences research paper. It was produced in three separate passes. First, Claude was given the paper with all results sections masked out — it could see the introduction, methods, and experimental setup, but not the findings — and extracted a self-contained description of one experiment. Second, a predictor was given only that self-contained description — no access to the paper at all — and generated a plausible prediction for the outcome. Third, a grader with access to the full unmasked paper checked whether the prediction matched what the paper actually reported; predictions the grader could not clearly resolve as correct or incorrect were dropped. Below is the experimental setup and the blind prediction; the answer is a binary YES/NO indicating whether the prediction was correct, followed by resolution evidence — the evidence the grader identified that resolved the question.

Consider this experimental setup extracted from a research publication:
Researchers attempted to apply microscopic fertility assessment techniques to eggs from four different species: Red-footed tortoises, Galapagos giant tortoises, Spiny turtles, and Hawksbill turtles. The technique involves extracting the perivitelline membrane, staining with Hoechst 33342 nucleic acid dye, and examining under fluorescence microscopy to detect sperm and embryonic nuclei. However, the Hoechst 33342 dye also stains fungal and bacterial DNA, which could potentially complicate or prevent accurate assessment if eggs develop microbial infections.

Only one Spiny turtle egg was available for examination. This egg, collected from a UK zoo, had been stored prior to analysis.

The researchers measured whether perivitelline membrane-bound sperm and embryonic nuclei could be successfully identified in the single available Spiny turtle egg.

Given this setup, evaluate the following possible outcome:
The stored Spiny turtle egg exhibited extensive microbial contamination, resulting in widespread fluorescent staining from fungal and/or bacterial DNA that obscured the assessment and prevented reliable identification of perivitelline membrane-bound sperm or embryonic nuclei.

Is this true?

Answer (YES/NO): YES